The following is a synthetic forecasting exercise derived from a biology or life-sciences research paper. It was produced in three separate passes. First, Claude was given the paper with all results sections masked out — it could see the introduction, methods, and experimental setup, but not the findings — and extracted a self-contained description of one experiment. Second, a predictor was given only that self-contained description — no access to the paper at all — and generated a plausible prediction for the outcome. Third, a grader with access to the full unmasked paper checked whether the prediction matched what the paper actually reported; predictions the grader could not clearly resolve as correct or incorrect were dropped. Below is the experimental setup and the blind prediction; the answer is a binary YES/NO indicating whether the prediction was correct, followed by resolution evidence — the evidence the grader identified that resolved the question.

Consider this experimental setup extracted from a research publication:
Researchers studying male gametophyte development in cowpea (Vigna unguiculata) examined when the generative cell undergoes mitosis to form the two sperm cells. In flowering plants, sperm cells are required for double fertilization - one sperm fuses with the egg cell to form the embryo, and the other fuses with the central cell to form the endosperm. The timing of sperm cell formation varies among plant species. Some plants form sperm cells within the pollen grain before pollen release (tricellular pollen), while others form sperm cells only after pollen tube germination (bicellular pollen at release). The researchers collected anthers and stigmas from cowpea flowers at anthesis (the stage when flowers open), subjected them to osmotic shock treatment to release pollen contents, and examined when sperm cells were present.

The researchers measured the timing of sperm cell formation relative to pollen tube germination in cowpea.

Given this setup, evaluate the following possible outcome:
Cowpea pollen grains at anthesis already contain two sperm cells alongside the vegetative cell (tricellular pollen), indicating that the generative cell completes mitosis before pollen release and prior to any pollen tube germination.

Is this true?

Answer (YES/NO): NO